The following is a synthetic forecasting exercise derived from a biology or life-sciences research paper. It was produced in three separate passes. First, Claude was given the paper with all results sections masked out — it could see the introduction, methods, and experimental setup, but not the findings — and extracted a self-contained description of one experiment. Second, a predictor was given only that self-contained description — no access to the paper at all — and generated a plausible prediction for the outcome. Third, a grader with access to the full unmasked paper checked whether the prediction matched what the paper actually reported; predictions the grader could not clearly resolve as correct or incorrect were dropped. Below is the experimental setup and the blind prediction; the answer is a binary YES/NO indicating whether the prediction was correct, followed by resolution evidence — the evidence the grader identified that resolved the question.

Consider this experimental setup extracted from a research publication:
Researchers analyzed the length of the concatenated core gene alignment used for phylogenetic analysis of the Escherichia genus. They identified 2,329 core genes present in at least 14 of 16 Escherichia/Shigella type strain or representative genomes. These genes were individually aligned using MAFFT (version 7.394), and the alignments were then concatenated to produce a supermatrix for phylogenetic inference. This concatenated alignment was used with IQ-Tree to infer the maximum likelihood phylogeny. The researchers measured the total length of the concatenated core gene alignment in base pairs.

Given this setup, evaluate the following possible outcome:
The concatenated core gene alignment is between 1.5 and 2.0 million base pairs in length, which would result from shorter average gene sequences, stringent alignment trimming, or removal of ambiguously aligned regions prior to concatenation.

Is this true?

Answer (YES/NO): NO